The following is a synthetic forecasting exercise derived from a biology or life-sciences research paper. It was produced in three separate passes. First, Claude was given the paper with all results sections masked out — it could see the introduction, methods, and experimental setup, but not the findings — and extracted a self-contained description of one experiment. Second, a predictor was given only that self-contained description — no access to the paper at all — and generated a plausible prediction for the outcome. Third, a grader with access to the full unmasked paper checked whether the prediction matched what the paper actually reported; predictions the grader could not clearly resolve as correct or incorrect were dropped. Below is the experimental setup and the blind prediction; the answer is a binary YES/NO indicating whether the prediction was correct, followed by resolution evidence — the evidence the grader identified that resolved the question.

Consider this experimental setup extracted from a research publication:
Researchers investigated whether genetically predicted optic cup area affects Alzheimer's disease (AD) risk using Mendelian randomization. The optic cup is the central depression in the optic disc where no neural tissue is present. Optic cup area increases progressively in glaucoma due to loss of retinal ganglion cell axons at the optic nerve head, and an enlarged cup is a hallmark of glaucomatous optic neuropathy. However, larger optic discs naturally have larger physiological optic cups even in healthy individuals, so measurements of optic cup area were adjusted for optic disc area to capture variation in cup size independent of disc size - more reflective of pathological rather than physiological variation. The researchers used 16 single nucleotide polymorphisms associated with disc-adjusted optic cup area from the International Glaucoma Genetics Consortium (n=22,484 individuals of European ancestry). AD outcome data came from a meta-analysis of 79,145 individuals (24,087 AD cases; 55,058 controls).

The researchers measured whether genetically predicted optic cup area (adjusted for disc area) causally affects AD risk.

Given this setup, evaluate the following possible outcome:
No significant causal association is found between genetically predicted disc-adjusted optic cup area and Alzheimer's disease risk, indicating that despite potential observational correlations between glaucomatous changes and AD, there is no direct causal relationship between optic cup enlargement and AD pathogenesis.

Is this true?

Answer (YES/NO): YES